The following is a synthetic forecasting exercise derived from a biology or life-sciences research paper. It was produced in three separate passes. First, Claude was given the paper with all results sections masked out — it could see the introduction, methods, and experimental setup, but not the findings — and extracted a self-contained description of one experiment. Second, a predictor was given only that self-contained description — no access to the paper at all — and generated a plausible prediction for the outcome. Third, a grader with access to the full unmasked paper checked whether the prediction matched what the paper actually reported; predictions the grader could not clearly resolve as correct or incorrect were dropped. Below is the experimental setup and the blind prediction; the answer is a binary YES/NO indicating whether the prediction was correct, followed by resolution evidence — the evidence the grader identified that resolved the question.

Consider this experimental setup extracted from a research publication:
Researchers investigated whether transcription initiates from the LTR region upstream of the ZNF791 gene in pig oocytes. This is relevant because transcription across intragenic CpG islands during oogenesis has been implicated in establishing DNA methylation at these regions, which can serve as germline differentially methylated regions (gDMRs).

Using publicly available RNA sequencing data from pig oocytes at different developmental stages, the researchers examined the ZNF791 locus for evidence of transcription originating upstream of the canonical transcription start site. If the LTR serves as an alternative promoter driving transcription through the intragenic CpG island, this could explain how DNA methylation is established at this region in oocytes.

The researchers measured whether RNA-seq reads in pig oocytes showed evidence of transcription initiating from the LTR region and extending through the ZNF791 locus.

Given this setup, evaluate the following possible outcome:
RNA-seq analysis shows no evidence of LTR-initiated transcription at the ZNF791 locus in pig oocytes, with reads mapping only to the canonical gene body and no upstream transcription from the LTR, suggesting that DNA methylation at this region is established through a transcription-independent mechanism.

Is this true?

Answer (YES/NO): NO